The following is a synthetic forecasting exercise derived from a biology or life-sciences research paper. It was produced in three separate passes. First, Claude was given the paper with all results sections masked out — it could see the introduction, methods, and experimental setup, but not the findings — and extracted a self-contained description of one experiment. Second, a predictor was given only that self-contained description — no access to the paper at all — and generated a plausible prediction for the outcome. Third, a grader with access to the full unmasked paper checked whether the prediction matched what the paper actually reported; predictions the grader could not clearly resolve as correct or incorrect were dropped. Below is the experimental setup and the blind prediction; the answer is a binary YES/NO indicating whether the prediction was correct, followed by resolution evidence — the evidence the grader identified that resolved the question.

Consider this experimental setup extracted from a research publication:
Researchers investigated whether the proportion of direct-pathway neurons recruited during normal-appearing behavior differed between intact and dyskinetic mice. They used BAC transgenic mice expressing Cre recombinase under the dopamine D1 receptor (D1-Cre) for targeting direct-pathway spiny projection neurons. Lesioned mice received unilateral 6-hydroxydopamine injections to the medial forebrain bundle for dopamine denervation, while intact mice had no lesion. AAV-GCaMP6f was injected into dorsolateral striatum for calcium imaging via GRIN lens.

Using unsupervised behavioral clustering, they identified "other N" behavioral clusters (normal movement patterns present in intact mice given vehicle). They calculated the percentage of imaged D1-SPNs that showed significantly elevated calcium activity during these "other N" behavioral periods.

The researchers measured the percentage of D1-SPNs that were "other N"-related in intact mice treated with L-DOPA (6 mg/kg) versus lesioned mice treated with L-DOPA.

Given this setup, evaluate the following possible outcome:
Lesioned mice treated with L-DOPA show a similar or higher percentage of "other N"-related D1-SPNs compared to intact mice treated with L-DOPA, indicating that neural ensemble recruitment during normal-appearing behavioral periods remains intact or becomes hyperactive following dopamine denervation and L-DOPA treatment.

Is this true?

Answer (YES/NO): YES